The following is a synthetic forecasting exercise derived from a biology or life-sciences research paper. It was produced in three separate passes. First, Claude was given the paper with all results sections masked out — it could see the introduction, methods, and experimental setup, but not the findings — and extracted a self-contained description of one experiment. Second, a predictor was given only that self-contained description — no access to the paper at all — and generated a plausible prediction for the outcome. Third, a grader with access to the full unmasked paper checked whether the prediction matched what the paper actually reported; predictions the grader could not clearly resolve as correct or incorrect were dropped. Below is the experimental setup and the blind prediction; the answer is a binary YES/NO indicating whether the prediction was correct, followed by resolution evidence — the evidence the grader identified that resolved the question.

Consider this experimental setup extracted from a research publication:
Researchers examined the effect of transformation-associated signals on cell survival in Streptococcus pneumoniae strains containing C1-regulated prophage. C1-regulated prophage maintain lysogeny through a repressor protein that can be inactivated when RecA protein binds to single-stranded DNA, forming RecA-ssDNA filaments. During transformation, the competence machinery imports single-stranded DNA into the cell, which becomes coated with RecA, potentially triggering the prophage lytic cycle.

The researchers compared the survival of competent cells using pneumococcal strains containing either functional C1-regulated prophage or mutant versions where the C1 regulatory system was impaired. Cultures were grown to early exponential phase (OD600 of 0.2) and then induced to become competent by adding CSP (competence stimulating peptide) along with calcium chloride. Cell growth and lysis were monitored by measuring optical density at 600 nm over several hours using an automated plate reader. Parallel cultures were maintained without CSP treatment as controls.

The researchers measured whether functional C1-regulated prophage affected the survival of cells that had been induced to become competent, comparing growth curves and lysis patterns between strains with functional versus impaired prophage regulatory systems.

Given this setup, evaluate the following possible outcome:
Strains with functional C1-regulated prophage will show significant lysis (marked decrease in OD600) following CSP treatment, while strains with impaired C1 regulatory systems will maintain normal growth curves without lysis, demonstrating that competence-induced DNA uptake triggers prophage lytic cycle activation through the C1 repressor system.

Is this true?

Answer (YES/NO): YES